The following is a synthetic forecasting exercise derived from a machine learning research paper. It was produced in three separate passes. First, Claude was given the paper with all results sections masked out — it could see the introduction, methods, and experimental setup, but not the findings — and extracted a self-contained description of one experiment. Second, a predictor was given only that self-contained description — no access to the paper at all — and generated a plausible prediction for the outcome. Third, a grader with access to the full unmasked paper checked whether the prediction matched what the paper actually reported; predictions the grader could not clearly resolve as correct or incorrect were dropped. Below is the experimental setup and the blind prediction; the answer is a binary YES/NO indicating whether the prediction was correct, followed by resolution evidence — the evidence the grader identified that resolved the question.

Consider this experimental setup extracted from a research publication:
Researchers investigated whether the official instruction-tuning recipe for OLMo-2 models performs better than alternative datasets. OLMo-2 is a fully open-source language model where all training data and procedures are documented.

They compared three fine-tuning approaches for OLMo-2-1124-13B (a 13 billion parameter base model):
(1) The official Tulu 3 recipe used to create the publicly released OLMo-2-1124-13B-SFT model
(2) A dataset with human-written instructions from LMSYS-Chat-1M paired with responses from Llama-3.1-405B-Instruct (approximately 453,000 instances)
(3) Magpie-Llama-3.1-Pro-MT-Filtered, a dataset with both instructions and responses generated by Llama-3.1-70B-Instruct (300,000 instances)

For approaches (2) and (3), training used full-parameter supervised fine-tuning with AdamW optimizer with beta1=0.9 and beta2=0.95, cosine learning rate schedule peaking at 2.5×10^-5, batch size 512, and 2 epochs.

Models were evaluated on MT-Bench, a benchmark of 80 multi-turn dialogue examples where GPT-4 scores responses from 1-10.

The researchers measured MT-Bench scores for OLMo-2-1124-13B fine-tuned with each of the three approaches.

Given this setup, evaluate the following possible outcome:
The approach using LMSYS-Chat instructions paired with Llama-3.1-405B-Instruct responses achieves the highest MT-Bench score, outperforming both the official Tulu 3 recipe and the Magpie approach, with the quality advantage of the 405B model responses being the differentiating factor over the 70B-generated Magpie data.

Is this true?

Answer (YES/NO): NO